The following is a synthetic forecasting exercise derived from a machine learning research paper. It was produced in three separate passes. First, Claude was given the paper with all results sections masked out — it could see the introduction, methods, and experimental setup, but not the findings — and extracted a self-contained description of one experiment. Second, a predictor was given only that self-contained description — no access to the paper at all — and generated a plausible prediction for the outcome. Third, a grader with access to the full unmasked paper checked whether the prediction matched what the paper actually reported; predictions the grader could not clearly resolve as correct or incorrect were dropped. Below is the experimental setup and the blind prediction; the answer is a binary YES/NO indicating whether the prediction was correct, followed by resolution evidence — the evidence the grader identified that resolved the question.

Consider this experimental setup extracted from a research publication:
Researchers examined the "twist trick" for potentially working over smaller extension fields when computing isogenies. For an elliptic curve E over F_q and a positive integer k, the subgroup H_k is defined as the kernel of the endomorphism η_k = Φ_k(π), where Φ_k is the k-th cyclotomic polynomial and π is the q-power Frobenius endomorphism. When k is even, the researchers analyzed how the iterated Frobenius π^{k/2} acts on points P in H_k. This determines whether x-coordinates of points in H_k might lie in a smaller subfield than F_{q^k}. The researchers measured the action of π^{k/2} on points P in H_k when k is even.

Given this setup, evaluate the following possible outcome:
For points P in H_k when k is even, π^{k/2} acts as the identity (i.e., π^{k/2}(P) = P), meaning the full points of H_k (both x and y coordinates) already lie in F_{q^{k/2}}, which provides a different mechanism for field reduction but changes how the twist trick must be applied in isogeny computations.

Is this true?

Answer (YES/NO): NO